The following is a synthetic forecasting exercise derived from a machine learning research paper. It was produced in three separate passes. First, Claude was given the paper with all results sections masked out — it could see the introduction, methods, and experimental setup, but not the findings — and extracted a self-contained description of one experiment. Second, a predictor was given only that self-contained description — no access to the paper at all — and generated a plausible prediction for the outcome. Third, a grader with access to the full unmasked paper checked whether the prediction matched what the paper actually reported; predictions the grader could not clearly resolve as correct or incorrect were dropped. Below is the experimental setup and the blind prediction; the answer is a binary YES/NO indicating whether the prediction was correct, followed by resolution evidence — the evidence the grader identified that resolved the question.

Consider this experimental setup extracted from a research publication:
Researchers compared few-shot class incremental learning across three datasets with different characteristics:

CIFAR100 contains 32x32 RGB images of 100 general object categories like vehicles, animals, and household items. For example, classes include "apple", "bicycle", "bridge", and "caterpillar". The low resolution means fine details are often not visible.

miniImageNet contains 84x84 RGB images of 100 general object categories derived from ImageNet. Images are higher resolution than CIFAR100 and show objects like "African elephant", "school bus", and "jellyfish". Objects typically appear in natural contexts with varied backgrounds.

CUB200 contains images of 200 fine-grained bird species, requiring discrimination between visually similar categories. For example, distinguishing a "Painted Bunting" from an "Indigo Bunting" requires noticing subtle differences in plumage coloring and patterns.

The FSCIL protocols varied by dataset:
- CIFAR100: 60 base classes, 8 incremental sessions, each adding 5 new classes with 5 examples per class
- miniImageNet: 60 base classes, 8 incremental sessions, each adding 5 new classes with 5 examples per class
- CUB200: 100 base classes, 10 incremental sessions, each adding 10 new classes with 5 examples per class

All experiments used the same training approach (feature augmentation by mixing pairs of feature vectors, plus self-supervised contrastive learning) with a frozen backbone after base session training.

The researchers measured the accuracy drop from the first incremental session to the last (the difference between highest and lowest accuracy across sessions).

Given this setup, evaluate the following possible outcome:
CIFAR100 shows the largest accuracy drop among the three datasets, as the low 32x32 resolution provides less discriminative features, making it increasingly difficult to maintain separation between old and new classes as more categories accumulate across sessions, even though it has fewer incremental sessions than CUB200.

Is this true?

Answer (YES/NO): YES